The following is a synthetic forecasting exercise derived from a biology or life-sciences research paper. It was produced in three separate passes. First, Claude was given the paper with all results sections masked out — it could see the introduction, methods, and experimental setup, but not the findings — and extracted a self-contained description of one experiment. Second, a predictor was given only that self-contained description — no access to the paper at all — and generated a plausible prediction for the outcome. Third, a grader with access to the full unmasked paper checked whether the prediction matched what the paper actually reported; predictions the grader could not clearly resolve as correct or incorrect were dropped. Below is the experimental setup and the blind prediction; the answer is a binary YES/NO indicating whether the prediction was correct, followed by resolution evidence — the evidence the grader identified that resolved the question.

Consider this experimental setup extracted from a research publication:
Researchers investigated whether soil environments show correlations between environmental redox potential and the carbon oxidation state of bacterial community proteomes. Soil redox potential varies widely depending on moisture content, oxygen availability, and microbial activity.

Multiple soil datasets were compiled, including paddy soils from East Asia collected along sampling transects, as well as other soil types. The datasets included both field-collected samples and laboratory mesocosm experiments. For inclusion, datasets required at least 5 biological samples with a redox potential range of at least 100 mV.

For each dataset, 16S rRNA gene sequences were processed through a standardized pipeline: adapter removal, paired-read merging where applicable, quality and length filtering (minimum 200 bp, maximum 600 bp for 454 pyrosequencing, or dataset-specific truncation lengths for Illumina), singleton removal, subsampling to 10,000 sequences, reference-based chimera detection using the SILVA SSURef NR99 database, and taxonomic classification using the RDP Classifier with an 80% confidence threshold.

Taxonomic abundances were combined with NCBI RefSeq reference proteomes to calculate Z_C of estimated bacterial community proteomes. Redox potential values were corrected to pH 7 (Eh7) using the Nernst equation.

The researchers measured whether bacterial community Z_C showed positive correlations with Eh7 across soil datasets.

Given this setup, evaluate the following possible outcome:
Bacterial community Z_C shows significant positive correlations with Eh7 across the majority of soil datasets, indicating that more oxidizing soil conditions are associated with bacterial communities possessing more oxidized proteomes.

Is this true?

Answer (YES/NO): YES